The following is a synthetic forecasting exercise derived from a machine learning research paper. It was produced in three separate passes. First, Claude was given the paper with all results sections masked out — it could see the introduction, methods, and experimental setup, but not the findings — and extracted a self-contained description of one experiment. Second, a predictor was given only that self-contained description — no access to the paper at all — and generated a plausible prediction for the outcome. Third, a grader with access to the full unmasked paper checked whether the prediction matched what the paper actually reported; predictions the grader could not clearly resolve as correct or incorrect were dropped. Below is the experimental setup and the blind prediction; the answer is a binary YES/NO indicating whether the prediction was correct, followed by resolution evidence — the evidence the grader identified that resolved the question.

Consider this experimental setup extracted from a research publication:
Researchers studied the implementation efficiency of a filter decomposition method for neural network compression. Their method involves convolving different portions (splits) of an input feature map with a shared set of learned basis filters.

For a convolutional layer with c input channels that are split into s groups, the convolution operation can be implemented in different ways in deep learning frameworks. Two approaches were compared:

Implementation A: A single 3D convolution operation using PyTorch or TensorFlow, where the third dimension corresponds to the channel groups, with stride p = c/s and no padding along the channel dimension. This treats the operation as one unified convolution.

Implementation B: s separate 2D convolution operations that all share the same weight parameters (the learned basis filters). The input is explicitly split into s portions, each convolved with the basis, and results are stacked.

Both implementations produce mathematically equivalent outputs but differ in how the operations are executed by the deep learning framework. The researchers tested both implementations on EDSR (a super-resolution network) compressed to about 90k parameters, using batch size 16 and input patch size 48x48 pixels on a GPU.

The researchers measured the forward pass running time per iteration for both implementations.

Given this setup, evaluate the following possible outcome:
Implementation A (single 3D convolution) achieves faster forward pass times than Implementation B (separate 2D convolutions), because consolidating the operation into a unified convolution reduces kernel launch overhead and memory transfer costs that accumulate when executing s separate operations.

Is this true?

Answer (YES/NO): NO